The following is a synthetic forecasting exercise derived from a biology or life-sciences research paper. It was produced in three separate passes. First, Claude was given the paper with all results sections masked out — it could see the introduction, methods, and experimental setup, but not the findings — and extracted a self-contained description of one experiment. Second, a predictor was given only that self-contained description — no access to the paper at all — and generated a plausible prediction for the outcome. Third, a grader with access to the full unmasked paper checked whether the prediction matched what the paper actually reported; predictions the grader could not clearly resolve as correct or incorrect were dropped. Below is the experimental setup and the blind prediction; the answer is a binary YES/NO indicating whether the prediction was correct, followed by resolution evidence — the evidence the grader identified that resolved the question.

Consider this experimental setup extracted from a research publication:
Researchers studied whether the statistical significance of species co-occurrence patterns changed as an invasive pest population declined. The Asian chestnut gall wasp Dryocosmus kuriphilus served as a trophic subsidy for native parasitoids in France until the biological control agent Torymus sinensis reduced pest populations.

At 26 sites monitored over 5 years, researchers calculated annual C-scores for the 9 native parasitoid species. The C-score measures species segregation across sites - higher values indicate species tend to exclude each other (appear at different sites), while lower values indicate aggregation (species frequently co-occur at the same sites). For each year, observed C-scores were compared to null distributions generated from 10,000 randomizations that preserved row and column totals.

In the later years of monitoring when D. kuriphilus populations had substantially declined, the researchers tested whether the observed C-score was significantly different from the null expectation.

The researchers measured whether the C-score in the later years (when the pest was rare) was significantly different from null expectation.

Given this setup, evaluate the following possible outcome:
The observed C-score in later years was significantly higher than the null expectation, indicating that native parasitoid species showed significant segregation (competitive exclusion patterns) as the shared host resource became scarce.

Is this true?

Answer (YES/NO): YES